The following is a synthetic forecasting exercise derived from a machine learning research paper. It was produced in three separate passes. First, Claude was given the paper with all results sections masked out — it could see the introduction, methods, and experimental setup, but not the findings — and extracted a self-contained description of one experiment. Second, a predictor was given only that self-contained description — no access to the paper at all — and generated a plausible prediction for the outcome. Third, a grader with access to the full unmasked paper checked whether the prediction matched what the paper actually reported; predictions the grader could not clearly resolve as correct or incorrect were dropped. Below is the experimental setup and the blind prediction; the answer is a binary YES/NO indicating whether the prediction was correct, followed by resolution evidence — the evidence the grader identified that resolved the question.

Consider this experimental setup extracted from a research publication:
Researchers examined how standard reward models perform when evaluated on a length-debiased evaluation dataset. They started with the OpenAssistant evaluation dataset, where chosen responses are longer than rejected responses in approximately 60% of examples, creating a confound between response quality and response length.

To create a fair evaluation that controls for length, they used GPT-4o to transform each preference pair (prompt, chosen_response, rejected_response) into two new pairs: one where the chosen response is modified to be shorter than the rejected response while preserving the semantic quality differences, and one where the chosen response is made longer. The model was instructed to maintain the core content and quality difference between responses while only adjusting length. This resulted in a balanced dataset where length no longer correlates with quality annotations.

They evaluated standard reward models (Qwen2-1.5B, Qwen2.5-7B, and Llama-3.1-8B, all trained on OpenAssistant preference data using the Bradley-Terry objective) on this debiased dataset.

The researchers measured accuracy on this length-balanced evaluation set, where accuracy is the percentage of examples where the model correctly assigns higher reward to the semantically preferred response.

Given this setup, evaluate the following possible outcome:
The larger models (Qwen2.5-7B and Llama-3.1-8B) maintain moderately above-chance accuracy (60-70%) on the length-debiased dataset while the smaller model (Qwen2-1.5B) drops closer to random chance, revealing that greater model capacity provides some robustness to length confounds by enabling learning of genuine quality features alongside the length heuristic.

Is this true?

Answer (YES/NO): NO